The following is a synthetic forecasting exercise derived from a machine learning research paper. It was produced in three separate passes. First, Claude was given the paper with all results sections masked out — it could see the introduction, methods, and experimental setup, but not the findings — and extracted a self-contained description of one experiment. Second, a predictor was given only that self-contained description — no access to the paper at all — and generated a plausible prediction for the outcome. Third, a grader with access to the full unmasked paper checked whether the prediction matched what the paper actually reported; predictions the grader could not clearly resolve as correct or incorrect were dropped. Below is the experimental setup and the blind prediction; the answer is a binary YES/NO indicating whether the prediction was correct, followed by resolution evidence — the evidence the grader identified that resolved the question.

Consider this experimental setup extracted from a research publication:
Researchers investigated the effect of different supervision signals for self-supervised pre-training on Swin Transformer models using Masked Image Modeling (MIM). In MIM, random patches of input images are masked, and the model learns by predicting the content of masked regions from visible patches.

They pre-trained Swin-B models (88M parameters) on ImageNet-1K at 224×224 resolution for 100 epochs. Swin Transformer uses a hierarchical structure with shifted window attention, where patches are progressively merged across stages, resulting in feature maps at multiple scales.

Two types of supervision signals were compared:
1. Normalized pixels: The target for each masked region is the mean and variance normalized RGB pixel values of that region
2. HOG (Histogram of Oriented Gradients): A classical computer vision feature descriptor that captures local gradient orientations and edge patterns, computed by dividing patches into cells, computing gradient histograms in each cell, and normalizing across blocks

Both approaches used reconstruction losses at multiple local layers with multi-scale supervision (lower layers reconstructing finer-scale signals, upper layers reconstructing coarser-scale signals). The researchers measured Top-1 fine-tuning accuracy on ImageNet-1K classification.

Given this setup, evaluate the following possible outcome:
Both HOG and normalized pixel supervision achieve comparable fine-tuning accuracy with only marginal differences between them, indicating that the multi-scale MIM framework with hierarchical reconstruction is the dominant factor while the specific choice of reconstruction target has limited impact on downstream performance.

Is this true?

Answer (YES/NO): YES